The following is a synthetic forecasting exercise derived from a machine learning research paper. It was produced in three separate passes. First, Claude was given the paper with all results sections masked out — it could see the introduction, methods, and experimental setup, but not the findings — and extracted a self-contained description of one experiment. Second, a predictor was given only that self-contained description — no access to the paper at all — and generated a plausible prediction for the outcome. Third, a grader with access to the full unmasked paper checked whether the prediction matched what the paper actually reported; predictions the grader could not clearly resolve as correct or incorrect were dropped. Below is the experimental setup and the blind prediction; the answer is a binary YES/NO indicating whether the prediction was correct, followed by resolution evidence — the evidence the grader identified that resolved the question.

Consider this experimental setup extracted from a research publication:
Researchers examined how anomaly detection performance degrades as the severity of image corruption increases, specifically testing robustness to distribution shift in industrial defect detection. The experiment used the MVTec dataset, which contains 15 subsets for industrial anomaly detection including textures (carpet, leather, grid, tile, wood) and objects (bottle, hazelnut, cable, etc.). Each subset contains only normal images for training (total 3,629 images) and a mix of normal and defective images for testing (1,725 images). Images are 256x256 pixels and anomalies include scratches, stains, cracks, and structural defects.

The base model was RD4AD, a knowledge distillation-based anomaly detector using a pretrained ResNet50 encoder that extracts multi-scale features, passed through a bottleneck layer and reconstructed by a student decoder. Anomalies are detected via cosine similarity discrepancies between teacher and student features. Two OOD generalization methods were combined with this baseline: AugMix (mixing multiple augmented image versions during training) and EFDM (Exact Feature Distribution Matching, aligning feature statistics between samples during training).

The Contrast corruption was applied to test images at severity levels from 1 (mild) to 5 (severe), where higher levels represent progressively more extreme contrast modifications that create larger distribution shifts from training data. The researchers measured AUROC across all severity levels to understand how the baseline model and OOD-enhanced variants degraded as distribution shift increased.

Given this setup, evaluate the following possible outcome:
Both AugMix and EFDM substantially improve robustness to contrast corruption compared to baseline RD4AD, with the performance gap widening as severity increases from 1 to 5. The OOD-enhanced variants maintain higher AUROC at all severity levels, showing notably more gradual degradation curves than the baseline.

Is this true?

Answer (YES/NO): NO